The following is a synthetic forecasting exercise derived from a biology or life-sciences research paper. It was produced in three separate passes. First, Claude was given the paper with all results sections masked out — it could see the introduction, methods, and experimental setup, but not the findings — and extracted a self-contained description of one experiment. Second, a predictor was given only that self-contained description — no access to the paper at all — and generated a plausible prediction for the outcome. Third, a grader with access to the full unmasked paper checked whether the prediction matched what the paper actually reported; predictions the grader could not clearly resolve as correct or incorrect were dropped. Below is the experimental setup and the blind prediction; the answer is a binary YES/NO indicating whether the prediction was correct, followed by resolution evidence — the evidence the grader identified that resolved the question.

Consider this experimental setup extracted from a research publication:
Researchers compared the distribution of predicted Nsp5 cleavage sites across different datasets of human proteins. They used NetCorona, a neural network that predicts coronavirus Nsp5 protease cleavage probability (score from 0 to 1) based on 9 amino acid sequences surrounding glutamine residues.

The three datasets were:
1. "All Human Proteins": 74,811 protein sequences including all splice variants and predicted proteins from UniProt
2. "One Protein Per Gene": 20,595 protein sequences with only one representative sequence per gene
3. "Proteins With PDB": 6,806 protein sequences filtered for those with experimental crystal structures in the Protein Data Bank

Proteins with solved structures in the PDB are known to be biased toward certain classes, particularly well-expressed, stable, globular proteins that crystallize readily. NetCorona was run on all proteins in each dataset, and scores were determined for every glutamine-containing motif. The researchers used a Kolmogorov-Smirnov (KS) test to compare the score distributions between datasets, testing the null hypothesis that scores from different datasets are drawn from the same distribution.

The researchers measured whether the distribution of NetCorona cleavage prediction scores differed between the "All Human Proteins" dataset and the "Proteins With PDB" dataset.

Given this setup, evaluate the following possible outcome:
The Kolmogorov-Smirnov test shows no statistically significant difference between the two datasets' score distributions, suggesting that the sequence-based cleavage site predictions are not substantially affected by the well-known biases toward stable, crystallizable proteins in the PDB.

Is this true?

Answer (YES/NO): YES